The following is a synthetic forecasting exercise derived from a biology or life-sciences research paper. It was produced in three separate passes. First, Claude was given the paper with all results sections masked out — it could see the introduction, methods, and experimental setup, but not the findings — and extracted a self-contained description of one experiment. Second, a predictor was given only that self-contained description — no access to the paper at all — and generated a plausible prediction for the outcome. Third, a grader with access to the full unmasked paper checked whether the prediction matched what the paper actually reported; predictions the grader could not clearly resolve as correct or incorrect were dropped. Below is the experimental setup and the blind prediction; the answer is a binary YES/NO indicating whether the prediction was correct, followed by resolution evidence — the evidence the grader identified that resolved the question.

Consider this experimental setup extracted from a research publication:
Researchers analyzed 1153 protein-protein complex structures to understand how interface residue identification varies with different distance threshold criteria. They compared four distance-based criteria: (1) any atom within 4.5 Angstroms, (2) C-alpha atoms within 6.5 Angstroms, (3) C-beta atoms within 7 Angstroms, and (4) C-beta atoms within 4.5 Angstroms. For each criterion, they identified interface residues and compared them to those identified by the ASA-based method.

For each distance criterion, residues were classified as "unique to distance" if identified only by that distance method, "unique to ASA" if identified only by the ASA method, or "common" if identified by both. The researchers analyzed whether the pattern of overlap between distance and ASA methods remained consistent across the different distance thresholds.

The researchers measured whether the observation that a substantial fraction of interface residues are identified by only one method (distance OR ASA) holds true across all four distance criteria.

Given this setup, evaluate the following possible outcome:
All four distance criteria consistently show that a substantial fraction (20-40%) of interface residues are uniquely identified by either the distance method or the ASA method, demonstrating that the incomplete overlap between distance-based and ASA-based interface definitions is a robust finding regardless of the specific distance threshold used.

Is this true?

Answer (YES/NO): NO